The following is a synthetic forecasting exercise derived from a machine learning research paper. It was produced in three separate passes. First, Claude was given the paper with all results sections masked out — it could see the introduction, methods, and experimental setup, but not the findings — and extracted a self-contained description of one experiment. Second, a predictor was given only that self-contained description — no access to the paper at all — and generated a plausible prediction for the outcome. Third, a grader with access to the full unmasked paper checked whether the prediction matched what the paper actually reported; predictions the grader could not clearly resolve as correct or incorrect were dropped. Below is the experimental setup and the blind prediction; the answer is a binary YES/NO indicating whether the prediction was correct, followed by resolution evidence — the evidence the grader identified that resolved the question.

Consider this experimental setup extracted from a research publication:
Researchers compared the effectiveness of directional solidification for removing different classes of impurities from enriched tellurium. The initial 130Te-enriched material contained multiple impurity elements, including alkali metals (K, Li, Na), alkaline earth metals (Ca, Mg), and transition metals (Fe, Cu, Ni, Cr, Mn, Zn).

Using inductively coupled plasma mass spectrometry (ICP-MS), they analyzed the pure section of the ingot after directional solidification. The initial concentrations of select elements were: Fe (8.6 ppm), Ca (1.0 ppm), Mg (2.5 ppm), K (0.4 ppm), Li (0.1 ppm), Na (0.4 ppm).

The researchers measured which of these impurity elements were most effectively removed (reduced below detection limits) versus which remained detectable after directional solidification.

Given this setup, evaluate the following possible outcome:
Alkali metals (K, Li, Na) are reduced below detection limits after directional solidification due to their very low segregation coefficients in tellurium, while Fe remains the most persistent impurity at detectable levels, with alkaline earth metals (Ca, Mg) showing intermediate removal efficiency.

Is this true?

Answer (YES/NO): YES